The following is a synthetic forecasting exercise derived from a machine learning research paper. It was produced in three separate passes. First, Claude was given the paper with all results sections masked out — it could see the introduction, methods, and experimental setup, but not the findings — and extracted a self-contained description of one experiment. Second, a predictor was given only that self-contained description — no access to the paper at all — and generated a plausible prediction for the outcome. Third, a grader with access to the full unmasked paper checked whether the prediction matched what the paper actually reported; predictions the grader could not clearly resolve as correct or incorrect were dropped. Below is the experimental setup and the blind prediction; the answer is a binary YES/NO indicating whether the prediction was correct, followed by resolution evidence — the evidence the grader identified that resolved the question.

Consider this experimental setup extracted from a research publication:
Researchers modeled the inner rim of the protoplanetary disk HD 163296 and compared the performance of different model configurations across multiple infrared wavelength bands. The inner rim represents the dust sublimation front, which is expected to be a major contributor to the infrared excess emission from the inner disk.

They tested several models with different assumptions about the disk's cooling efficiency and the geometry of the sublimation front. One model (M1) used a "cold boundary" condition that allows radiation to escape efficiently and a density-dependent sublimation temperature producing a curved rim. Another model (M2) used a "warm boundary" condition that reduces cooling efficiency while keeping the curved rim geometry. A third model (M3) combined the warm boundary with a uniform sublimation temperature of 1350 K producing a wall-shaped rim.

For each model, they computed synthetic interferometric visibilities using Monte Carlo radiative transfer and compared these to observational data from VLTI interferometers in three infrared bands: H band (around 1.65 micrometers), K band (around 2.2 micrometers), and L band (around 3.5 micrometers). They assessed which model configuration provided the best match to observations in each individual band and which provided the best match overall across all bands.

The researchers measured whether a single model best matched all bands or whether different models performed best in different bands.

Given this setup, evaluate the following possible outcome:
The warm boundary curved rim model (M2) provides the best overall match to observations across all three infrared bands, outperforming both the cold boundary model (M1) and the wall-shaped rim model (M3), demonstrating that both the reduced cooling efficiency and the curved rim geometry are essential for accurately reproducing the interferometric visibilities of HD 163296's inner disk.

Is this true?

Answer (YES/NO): NO